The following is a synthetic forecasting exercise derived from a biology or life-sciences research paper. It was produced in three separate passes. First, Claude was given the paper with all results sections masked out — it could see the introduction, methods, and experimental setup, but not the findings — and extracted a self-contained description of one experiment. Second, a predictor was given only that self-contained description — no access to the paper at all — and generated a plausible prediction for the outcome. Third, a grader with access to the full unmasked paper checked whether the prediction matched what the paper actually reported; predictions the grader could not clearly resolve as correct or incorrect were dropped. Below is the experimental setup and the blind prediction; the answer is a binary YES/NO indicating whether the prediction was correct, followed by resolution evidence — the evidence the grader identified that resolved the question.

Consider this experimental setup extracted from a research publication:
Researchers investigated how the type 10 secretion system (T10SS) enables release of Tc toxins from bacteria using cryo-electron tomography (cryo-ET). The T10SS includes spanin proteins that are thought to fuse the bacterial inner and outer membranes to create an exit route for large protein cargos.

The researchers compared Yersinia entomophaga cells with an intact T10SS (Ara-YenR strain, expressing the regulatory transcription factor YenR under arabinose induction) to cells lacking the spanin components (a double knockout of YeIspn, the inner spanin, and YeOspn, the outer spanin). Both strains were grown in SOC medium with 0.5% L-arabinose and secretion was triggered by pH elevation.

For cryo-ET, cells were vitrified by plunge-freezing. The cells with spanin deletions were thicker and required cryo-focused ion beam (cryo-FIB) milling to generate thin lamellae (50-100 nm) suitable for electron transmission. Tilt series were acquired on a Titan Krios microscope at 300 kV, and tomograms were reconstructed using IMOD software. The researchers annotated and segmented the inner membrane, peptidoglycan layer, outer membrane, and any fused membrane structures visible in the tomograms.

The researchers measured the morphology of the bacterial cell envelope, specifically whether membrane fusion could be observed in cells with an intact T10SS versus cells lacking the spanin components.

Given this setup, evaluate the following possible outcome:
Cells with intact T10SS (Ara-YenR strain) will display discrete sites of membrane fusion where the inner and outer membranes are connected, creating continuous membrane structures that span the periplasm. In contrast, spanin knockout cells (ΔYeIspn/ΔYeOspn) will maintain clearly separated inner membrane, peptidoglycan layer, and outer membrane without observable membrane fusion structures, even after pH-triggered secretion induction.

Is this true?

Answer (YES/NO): NO